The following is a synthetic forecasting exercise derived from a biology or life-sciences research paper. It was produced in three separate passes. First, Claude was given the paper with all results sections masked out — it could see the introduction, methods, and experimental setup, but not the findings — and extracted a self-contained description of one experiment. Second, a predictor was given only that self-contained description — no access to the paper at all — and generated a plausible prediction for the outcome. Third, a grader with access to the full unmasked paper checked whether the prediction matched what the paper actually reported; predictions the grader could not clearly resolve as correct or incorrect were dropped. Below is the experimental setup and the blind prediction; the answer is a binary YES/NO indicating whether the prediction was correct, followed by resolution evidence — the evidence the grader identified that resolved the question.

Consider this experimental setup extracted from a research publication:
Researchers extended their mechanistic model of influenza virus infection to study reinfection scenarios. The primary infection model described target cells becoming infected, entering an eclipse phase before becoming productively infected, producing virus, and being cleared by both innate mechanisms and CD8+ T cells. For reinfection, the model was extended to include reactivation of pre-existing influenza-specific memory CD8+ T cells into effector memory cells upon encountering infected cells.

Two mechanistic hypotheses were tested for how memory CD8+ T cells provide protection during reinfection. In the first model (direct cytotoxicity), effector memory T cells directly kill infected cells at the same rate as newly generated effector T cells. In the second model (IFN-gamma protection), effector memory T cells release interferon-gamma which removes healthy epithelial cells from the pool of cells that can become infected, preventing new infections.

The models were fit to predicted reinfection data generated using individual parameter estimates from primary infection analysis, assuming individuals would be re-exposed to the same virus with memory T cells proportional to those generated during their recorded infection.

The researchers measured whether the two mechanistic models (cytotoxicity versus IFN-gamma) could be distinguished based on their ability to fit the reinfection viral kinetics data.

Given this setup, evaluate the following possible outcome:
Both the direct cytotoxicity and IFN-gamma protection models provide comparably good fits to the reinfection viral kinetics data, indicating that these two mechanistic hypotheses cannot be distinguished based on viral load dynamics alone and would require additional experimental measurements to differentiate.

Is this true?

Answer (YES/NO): YES